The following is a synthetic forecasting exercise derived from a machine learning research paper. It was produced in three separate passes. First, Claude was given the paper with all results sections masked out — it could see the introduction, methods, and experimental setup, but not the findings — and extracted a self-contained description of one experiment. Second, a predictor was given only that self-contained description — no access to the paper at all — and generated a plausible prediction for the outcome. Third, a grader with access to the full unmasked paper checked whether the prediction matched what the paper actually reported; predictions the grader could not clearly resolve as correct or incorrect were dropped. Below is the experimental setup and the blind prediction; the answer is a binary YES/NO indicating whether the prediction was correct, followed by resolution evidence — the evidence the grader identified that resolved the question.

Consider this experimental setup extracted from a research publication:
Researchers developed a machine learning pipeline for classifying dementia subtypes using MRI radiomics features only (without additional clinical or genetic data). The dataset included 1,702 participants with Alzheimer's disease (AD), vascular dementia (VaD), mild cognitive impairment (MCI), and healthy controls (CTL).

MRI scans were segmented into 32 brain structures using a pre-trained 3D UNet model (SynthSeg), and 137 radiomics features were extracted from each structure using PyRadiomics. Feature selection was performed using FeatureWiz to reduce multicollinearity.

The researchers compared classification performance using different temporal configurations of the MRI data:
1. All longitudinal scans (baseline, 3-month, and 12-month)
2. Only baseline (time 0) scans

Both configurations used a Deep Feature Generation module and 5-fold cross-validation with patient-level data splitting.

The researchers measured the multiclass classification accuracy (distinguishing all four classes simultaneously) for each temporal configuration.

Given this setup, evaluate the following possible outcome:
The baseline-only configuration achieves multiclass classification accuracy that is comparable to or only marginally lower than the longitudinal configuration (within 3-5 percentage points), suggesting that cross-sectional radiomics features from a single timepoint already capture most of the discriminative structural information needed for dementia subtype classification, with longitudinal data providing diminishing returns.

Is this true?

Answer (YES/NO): NO